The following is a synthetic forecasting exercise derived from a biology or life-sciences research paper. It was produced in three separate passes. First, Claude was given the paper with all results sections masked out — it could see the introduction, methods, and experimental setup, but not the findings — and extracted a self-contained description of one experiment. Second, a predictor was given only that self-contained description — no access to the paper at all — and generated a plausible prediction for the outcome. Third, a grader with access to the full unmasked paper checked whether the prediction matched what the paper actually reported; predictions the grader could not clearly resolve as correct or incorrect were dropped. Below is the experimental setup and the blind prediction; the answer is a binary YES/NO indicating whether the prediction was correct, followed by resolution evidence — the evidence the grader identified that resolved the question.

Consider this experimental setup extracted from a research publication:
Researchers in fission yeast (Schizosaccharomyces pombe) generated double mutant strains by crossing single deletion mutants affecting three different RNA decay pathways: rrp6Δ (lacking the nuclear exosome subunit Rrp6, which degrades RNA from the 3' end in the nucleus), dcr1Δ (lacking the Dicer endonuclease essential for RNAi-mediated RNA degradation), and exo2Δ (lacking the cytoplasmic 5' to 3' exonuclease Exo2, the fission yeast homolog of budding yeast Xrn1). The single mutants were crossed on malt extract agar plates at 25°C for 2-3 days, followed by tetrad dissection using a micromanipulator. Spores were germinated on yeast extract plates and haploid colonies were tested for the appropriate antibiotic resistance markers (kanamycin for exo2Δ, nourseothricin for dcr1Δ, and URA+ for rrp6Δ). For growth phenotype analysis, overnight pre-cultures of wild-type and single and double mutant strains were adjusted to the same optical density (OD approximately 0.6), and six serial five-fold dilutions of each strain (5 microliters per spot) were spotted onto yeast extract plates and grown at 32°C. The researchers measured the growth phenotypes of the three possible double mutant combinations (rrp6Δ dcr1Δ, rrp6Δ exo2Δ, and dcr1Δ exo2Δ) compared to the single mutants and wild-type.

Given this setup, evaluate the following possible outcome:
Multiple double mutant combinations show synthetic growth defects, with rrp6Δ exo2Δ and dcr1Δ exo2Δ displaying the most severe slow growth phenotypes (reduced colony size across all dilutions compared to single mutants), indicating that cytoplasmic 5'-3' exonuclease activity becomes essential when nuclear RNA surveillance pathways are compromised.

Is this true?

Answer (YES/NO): NO